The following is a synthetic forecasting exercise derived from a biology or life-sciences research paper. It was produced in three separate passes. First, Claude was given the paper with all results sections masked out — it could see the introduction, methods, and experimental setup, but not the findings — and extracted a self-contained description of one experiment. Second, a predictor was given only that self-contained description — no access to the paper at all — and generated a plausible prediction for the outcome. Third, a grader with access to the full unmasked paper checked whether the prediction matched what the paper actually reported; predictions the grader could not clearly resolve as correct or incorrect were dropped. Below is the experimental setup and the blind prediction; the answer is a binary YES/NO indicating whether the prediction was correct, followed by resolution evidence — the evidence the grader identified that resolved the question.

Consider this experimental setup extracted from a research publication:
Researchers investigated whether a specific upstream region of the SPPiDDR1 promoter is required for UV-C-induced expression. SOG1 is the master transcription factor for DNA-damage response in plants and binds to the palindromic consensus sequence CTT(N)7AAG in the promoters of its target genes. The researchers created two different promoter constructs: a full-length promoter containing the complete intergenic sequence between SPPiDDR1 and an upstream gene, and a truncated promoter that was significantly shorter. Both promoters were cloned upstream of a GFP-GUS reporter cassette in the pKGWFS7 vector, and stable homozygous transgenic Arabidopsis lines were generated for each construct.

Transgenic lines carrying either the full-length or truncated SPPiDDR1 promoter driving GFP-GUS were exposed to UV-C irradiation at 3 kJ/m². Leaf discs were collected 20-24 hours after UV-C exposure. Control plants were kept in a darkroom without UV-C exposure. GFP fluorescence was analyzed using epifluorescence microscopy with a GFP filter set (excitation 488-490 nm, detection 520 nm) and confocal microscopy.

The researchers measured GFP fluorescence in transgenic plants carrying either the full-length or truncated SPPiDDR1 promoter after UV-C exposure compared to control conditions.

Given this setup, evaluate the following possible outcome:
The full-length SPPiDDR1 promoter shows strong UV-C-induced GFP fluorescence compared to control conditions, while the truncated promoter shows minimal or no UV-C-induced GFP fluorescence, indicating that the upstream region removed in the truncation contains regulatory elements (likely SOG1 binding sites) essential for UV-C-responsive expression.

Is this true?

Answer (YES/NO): NO